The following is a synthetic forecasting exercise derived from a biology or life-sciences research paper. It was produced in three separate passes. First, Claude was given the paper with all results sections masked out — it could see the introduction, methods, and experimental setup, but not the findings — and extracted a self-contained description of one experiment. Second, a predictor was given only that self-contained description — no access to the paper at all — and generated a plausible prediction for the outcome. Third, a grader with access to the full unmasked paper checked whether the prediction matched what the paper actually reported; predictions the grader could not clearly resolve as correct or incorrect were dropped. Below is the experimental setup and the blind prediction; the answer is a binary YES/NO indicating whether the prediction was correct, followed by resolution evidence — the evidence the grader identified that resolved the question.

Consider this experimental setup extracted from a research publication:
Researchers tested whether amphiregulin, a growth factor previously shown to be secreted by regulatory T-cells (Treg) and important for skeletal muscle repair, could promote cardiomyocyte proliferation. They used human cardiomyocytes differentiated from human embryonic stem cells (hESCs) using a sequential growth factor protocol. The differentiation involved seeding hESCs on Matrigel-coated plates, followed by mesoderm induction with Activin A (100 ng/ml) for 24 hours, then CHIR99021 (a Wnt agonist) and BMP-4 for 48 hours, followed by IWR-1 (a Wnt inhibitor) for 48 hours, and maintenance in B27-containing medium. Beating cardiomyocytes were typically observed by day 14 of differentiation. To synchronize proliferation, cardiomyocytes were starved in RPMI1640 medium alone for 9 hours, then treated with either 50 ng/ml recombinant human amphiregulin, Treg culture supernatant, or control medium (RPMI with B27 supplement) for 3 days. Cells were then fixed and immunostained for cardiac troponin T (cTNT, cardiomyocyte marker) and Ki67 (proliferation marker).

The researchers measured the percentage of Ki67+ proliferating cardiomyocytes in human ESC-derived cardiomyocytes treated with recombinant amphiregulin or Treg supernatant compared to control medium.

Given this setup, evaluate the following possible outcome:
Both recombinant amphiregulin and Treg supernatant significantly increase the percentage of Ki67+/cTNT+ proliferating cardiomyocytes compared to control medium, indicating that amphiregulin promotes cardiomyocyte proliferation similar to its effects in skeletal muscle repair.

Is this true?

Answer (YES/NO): YES